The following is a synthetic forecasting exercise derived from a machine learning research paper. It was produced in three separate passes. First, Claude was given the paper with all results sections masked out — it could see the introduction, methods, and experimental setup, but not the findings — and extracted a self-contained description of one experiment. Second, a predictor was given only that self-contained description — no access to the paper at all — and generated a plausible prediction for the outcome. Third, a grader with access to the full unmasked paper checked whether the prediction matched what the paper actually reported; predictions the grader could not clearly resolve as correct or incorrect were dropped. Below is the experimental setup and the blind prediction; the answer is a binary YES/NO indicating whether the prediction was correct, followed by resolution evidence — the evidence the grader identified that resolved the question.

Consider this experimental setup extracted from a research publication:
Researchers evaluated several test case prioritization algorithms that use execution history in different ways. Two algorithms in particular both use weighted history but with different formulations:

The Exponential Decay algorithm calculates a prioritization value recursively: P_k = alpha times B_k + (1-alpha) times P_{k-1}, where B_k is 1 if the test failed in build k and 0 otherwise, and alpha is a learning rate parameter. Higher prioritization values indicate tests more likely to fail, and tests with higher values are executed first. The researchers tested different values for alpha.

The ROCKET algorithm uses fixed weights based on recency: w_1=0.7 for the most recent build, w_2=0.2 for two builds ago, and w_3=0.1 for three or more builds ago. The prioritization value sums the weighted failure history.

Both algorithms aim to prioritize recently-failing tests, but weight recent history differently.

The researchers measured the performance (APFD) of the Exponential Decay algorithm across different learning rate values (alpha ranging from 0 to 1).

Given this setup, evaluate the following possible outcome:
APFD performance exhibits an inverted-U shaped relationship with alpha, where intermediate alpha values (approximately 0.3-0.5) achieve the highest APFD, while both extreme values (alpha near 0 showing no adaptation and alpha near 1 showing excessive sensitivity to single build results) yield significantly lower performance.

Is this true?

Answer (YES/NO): NO